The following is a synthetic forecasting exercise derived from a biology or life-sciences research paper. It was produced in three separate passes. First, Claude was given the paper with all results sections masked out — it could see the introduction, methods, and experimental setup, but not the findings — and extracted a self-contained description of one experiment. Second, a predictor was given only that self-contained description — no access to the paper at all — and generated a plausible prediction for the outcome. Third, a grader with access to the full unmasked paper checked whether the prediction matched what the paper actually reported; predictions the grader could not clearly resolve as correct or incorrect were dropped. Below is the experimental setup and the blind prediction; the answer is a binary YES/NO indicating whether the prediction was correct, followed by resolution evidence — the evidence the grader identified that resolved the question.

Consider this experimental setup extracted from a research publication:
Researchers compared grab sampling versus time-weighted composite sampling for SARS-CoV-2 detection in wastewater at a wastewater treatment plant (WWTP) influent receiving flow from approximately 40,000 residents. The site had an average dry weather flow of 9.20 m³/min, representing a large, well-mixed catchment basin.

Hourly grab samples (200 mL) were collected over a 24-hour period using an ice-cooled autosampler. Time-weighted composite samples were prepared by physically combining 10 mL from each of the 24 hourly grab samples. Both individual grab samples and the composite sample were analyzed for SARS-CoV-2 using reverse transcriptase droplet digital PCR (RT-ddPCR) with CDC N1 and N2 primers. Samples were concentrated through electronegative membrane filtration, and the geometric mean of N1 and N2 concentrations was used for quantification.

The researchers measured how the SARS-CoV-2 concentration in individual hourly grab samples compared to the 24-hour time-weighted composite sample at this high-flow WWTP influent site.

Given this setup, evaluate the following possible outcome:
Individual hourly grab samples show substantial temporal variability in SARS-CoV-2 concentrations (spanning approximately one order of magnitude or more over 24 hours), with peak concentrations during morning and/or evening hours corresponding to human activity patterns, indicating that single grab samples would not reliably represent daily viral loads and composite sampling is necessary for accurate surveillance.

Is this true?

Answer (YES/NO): NO